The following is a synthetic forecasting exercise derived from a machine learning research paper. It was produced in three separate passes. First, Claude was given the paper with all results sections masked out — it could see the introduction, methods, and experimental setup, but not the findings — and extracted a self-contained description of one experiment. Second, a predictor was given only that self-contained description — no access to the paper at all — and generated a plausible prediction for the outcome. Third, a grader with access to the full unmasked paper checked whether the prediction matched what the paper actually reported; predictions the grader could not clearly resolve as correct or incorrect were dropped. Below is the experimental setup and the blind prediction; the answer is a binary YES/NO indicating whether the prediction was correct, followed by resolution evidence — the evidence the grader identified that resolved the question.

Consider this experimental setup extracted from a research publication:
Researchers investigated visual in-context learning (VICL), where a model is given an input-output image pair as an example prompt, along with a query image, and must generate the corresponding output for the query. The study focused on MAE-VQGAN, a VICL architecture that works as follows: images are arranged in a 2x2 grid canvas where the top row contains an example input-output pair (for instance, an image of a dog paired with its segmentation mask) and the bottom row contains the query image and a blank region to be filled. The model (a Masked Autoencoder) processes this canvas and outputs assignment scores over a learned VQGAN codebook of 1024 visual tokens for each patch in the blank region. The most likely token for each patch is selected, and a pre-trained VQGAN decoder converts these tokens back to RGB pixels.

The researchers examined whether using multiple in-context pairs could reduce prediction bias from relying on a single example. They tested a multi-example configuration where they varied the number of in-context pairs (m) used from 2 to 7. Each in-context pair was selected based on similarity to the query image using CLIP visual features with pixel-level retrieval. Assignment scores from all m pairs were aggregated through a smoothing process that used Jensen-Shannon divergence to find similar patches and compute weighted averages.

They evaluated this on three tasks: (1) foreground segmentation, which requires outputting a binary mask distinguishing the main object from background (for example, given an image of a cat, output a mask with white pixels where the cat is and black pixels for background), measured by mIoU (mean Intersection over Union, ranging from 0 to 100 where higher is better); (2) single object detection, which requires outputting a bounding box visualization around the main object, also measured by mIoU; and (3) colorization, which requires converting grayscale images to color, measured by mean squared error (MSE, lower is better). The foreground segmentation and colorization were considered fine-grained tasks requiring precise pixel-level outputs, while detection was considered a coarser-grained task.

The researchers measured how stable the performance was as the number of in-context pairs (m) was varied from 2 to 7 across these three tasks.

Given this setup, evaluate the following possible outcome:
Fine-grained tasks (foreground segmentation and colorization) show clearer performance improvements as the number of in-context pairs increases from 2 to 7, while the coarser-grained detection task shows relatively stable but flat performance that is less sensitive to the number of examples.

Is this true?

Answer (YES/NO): NO